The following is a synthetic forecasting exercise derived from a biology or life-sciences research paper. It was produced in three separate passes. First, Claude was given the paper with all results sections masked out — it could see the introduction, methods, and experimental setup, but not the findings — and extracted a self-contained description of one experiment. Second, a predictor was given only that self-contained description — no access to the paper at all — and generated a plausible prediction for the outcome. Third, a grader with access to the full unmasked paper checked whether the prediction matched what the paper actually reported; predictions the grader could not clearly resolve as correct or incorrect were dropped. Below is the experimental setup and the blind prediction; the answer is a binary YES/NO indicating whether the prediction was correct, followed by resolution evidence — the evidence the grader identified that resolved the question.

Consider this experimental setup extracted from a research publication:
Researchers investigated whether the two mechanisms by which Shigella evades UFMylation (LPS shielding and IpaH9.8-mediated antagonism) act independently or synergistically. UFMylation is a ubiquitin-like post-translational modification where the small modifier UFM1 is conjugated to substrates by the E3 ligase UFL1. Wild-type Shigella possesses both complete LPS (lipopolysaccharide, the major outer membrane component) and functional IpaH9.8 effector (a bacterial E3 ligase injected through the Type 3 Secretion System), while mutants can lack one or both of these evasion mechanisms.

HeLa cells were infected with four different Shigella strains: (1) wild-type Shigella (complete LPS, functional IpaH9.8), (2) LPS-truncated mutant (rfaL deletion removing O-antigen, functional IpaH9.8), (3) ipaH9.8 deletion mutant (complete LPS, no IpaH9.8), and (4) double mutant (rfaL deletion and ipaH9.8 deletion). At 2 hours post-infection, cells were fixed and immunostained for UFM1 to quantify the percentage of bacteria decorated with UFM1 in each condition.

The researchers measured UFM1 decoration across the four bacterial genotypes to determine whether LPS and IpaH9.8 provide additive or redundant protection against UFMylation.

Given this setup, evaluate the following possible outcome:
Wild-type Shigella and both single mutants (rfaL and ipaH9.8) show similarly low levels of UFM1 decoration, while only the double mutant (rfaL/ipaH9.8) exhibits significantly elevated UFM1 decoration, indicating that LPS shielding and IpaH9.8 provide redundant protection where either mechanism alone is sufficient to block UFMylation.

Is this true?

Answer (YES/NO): NO